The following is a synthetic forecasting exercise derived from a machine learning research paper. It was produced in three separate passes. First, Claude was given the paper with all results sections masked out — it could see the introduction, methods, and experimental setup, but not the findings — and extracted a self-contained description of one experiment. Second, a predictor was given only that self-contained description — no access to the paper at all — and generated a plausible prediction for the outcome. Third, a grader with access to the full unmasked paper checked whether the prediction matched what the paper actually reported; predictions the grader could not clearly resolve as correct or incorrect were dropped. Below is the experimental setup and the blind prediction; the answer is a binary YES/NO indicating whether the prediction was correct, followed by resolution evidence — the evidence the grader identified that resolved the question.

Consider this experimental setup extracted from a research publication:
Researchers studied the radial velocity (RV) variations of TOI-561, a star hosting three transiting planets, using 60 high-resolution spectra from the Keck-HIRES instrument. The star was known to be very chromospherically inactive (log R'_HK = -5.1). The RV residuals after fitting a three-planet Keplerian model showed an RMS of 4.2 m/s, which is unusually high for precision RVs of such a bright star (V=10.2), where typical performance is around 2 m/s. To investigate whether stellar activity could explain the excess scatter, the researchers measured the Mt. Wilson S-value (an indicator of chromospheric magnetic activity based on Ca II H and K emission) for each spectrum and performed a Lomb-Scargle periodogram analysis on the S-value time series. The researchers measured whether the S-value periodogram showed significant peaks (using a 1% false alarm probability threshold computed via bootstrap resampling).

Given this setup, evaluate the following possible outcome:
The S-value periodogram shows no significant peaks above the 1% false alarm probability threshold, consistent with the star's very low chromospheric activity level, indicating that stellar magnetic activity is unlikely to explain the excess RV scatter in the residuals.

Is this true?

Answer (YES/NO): NO